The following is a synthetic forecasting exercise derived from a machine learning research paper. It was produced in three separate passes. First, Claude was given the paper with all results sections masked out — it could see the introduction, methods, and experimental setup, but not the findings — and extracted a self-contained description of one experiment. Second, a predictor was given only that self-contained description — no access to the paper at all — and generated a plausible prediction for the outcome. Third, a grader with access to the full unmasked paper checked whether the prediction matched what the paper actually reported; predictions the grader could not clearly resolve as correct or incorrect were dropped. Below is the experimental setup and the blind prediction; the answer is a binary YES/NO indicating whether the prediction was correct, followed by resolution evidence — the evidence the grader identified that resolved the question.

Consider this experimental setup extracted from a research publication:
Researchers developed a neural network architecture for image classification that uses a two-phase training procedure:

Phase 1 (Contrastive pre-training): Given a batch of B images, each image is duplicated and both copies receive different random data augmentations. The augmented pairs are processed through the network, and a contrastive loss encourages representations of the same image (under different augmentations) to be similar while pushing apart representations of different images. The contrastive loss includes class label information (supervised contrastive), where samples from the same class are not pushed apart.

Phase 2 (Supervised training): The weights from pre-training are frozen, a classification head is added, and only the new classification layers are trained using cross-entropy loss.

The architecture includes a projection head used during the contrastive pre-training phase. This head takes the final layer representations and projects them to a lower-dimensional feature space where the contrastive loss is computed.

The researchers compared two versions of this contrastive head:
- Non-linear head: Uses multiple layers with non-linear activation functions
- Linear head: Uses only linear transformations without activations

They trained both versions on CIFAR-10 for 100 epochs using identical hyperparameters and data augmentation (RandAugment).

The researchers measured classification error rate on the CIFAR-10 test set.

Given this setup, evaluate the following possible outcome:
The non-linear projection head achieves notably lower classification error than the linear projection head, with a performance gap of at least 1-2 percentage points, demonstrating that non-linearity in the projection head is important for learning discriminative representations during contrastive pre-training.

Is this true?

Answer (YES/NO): YES